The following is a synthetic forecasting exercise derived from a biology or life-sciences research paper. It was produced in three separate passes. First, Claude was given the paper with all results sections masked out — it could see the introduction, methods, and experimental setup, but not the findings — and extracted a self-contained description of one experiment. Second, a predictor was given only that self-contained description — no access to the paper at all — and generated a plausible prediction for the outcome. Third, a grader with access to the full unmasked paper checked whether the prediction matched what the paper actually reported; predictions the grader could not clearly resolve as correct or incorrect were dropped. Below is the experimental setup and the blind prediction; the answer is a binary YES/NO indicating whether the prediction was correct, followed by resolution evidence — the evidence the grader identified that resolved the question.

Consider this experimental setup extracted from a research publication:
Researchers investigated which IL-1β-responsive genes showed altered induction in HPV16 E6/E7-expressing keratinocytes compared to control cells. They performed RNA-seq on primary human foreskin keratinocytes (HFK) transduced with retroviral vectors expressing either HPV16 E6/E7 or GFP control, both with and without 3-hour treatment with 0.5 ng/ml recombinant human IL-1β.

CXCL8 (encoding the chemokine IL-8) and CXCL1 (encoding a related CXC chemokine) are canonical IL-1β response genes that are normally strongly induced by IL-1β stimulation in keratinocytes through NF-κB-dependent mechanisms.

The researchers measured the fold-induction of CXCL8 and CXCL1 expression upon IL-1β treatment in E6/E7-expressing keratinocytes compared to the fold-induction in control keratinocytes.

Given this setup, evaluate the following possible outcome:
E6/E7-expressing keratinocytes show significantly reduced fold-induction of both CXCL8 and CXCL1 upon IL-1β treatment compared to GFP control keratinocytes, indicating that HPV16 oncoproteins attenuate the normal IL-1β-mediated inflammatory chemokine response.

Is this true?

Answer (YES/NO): YES